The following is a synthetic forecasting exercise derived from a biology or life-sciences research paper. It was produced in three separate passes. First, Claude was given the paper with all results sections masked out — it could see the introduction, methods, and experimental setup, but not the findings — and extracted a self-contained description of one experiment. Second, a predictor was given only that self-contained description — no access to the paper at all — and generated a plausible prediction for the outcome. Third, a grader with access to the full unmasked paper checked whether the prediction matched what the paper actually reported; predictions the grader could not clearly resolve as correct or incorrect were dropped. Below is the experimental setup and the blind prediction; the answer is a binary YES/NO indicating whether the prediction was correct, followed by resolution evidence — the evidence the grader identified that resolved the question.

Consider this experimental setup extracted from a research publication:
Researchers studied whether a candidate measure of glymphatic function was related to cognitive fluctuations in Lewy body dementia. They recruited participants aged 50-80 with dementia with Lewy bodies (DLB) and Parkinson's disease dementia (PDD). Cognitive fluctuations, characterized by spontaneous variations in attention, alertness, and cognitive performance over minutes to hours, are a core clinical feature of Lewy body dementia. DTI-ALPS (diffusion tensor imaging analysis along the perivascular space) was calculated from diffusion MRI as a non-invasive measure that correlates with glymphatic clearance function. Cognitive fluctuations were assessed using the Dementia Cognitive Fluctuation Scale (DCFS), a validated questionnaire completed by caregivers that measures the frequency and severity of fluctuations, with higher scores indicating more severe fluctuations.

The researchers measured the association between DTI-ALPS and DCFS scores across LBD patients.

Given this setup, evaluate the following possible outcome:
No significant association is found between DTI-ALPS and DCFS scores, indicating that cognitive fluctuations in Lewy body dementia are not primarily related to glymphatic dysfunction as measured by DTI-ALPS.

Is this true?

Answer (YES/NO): YES